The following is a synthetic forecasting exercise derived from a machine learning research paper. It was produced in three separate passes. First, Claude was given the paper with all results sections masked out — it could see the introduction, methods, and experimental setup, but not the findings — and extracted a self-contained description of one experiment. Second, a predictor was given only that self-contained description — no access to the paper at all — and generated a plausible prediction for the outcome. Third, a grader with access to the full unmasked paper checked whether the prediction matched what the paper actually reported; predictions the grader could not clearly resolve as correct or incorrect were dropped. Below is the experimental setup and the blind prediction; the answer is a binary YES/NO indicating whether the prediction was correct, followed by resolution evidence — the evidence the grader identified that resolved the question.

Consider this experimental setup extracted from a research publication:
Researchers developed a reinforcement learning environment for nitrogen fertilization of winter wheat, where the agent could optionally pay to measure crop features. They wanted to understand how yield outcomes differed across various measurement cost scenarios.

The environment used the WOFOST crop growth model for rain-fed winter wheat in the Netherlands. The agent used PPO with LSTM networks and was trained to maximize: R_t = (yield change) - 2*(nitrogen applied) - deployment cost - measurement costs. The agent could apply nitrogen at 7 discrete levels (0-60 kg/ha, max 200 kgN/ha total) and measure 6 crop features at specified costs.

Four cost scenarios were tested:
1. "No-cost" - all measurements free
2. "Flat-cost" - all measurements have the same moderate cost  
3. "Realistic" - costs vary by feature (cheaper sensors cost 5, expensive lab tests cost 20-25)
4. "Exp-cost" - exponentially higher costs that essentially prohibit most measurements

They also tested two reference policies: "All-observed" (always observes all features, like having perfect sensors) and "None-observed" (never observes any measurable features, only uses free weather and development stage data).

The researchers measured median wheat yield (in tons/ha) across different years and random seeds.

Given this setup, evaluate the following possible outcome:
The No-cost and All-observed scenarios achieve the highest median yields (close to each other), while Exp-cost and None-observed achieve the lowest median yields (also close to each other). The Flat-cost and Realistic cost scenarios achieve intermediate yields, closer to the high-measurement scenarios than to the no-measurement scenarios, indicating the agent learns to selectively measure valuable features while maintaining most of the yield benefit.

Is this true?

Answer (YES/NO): NO